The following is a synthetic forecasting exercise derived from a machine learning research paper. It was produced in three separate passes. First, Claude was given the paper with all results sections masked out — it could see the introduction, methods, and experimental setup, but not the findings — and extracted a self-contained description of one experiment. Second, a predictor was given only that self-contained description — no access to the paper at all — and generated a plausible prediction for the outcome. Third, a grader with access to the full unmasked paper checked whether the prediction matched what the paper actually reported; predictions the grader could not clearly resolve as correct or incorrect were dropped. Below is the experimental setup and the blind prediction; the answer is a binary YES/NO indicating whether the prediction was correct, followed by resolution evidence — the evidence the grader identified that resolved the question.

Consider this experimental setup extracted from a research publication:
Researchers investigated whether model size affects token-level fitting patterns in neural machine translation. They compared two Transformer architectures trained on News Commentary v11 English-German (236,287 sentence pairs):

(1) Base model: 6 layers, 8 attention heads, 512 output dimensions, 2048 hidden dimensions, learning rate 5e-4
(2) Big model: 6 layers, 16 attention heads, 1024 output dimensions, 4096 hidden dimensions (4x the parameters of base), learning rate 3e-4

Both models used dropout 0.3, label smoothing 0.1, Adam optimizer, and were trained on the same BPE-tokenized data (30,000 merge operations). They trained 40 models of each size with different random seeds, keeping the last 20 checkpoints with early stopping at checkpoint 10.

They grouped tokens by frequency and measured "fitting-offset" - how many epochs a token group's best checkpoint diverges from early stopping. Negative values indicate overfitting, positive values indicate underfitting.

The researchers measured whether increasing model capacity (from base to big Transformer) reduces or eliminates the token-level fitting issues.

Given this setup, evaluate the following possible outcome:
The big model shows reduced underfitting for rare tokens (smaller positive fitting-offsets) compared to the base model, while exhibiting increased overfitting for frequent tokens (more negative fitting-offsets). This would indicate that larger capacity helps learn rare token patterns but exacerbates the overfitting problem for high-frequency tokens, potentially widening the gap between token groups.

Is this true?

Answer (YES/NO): NO